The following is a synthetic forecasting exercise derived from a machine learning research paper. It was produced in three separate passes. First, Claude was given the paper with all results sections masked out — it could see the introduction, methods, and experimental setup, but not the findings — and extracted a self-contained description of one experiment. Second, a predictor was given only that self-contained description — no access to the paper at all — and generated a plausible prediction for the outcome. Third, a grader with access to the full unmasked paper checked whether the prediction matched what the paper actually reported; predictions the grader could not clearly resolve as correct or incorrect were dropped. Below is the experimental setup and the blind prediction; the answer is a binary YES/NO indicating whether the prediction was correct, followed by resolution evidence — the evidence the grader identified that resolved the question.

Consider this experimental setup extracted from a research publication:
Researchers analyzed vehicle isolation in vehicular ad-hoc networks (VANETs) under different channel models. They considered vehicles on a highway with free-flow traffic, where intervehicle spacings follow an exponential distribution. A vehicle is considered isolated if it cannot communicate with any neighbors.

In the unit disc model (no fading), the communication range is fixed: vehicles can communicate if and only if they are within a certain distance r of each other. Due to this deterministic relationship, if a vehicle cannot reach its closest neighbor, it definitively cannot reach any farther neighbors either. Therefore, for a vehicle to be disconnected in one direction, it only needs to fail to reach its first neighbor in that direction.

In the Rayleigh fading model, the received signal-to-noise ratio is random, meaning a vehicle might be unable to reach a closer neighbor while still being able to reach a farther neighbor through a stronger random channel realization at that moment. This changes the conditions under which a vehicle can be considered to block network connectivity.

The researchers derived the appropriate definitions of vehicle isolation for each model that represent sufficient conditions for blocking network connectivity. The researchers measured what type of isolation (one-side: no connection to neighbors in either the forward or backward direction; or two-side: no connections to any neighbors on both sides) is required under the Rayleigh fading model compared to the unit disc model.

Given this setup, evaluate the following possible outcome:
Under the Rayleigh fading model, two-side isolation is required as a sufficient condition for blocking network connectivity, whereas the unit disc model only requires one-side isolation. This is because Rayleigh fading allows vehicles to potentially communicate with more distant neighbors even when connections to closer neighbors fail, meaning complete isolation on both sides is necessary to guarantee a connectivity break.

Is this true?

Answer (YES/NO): YES